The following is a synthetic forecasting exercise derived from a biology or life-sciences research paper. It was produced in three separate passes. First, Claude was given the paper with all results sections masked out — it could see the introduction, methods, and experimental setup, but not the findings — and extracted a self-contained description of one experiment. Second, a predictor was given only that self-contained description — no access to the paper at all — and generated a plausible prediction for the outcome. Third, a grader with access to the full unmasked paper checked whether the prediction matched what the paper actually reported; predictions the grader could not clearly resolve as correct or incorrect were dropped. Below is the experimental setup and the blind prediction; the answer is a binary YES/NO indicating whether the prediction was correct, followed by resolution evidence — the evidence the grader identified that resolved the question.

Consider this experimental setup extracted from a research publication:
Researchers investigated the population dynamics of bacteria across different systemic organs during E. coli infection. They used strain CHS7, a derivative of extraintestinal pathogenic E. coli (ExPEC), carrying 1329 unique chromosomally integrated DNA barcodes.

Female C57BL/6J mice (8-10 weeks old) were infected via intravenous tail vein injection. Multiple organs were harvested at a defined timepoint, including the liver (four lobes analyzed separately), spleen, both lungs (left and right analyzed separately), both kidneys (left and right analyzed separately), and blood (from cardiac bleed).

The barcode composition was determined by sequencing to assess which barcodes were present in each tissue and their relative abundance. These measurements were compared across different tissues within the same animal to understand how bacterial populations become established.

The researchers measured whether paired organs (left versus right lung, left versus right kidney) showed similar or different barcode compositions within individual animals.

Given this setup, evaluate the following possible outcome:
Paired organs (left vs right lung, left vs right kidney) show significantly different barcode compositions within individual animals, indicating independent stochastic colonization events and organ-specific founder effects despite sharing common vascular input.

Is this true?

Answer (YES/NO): YES